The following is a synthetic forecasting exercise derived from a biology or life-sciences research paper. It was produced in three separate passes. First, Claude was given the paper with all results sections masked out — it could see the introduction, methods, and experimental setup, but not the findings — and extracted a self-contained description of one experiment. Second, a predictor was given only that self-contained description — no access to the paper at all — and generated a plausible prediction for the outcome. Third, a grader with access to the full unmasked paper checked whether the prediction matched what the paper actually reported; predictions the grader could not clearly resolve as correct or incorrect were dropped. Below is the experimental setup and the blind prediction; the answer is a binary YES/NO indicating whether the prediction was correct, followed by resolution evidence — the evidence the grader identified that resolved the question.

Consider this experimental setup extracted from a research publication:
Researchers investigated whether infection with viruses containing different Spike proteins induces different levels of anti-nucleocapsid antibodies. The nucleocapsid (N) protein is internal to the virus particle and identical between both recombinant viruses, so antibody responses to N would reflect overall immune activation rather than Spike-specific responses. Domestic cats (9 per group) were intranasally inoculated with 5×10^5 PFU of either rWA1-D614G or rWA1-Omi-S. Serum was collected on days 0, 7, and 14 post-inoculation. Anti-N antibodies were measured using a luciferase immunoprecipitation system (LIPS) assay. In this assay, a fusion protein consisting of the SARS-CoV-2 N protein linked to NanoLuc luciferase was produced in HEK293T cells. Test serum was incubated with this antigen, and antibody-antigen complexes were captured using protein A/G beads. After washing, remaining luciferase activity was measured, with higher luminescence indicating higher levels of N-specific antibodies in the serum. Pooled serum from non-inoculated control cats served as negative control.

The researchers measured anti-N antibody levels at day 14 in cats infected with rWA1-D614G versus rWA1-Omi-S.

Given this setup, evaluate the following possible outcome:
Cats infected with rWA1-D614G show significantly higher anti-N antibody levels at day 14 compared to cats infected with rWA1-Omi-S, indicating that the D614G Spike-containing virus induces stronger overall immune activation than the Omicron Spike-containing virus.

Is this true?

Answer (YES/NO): YES